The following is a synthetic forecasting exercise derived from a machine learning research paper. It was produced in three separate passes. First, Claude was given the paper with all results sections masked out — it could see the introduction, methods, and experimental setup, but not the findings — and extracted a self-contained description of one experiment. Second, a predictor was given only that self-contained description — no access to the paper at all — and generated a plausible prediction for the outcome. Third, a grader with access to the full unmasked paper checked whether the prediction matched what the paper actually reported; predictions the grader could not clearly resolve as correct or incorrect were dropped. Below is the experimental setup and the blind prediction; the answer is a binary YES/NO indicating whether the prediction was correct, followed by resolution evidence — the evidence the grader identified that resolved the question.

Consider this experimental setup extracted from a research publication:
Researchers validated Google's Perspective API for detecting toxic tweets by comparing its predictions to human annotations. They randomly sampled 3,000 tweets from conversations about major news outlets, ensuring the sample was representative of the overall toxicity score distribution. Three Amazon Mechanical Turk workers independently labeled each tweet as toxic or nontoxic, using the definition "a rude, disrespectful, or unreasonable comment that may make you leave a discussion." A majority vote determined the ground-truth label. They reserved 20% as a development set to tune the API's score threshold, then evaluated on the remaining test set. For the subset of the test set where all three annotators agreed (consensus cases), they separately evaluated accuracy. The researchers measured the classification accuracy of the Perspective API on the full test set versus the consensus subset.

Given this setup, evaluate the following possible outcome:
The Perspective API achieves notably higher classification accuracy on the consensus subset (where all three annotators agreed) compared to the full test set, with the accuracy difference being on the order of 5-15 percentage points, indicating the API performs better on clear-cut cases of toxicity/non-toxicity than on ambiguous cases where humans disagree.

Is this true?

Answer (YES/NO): YES